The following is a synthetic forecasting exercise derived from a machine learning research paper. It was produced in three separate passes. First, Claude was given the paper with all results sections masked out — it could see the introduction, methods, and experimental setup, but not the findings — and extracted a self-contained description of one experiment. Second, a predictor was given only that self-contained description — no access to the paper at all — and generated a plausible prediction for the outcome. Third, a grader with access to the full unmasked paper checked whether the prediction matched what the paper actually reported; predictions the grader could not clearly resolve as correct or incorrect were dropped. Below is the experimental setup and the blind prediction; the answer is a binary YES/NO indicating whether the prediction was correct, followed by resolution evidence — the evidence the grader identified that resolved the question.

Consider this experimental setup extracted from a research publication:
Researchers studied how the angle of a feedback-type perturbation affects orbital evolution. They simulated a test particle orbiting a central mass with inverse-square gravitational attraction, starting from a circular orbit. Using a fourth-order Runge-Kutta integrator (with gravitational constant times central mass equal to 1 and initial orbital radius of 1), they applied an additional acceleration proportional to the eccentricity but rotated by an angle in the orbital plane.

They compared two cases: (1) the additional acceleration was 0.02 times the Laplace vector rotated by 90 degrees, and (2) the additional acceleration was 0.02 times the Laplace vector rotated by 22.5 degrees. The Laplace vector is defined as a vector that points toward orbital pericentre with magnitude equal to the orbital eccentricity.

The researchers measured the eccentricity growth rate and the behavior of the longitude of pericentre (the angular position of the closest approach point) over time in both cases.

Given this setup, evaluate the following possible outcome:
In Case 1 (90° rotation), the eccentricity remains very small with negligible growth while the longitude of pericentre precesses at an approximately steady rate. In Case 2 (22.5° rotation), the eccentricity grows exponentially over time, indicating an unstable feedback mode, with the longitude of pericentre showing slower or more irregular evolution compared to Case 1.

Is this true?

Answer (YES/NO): NO